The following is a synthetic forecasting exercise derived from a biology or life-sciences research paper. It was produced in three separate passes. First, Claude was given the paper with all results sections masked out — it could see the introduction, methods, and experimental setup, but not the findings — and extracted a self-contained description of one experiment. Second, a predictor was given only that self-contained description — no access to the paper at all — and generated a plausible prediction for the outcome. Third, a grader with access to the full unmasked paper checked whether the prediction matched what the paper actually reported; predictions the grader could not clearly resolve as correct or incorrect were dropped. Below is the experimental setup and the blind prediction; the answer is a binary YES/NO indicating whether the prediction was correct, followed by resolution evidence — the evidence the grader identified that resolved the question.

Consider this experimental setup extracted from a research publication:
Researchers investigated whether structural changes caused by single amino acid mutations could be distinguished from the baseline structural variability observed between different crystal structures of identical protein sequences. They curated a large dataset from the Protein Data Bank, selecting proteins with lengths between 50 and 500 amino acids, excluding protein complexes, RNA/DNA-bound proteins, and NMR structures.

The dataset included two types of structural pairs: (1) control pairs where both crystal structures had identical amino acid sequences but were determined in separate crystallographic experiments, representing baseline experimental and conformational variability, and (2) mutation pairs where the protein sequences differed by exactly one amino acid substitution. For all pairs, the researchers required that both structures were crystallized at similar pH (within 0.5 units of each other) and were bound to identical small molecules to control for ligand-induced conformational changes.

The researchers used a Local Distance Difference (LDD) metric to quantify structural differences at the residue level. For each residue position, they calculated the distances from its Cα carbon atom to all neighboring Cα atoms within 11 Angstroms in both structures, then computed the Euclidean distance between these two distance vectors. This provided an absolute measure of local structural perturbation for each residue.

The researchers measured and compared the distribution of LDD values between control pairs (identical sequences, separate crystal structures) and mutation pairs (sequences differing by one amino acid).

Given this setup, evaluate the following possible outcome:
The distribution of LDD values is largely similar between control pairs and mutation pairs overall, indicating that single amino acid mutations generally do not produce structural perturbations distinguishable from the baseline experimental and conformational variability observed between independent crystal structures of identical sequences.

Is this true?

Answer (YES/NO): NO